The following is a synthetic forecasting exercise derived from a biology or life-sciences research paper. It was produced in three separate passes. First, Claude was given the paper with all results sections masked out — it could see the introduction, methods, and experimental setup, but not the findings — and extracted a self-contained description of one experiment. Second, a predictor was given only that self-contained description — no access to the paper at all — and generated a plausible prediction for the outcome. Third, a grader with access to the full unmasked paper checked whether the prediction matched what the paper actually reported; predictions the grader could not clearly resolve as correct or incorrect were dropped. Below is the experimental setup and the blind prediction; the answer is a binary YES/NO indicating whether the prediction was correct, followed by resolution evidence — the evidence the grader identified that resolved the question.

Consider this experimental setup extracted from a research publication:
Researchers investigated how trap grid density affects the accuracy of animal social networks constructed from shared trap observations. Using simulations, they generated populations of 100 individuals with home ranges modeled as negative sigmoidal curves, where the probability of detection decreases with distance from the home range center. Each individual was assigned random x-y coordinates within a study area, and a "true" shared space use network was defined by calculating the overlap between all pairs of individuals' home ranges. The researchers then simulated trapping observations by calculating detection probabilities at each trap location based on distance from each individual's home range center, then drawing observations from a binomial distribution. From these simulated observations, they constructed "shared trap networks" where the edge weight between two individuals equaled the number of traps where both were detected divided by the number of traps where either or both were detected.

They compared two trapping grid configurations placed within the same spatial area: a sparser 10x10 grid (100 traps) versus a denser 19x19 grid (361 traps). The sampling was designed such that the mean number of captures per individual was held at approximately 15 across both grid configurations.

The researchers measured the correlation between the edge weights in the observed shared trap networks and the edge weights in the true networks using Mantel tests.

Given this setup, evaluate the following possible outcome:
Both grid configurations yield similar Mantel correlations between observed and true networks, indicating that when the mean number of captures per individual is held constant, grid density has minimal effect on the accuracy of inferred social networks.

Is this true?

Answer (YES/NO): NO